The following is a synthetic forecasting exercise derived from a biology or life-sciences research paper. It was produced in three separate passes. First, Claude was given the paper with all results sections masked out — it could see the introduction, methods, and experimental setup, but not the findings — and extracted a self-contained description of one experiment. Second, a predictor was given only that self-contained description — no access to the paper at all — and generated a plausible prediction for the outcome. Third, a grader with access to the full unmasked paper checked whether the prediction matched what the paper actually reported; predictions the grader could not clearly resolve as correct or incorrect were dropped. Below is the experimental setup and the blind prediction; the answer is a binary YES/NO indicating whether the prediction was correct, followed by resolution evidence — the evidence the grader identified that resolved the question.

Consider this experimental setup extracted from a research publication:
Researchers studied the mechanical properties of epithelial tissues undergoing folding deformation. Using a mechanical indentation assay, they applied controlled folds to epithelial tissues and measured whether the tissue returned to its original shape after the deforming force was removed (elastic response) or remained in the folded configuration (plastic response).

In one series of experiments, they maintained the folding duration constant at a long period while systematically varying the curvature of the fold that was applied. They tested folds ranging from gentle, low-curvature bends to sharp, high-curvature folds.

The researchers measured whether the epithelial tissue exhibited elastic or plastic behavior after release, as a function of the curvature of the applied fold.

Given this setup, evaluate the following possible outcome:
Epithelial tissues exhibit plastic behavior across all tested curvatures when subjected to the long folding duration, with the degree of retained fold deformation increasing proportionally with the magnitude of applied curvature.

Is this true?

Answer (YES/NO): NO